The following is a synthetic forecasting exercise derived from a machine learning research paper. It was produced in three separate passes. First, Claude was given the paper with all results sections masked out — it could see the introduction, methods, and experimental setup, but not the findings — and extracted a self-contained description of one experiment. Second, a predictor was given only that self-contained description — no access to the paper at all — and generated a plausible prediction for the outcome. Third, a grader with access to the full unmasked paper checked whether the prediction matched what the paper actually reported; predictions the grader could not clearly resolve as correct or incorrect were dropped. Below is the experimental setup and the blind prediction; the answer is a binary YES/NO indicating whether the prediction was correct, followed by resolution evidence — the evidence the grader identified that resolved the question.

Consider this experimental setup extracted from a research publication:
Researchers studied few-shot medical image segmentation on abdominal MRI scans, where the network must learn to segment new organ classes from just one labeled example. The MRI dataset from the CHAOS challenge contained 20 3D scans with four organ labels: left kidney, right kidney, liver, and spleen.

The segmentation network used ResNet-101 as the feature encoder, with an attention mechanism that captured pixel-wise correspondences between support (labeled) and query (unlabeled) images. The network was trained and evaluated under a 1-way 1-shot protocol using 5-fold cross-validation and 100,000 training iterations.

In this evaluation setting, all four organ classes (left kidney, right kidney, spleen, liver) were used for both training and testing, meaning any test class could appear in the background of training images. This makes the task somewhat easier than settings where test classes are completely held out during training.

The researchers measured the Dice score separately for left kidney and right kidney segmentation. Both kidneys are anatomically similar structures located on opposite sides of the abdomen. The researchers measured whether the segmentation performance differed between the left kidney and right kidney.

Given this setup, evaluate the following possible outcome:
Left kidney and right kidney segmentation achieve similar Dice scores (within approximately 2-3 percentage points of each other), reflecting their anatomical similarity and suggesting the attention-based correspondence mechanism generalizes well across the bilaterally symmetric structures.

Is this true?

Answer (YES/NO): NO